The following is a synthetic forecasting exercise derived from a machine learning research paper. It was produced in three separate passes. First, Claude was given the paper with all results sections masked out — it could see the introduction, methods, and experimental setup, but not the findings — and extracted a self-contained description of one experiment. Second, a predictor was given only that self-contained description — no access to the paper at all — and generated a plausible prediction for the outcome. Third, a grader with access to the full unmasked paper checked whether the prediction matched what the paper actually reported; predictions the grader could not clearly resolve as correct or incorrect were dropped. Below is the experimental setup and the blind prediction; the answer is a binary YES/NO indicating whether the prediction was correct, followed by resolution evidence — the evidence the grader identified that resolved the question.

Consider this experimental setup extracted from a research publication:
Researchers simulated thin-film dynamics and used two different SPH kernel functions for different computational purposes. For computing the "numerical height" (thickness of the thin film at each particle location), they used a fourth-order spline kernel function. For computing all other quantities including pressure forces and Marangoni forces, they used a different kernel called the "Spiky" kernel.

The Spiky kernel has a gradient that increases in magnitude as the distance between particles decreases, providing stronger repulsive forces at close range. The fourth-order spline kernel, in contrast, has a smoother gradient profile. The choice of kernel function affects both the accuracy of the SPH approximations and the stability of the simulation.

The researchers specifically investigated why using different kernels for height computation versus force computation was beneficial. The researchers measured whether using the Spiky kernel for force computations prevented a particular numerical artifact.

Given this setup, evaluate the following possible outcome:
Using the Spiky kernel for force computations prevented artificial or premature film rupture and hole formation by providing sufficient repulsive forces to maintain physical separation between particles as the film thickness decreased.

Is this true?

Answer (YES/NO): NO